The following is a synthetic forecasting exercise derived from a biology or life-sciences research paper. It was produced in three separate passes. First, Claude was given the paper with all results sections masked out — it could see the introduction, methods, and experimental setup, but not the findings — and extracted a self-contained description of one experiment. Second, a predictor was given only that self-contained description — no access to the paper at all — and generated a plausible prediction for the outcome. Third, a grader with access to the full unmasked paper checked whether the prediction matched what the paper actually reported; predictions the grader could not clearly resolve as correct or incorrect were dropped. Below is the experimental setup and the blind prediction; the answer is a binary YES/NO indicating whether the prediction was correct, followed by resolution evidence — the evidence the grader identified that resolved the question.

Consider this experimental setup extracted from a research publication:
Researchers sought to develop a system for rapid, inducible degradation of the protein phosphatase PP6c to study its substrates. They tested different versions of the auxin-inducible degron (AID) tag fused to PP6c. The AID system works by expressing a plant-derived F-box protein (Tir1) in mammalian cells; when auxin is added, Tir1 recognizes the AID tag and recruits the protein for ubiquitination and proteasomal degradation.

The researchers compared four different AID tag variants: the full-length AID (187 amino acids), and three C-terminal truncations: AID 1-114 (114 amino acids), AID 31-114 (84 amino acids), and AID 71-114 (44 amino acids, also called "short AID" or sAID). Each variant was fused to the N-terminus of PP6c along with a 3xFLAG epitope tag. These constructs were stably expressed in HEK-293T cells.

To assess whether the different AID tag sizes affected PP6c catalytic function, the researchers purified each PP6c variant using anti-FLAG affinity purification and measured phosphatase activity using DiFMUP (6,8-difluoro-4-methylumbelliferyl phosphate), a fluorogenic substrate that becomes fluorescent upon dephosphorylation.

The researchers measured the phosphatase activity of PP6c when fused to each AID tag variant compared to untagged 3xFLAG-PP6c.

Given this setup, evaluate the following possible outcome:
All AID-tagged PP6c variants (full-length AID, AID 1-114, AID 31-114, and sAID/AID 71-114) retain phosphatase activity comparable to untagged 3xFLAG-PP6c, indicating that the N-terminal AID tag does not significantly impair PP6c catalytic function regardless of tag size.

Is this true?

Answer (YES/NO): NO